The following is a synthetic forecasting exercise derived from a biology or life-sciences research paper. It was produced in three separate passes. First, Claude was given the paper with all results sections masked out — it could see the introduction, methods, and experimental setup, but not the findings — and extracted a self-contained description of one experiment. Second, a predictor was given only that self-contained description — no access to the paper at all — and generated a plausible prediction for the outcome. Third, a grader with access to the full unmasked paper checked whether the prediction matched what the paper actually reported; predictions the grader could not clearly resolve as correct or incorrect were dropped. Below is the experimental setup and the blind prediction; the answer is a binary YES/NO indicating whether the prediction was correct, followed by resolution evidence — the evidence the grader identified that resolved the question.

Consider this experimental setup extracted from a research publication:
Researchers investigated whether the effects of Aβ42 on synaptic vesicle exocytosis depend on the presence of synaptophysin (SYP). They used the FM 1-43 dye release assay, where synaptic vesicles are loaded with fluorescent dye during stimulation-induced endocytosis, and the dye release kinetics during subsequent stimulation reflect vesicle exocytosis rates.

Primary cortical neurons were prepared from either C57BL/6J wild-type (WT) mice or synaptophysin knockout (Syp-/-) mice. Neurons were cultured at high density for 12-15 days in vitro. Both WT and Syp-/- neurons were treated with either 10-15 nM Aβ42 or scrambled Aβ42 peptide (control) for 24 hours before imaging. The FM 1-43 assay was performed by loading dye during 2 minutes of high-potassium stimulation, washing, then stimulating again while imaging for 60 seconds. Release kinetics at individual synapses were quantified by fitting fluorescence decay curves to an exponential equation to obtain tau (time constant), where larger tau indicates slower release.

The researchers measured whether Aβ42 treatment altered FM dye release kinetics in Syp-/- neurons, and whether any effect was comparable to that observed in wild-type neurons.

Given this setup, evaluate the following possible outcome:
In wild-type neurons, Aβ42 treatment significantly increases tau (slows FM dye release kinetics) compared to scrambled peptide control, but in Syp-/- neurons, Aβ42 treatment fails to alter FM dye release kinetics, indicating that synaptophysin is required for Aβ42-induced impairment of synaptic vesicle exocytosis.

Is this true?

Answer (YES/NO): YES